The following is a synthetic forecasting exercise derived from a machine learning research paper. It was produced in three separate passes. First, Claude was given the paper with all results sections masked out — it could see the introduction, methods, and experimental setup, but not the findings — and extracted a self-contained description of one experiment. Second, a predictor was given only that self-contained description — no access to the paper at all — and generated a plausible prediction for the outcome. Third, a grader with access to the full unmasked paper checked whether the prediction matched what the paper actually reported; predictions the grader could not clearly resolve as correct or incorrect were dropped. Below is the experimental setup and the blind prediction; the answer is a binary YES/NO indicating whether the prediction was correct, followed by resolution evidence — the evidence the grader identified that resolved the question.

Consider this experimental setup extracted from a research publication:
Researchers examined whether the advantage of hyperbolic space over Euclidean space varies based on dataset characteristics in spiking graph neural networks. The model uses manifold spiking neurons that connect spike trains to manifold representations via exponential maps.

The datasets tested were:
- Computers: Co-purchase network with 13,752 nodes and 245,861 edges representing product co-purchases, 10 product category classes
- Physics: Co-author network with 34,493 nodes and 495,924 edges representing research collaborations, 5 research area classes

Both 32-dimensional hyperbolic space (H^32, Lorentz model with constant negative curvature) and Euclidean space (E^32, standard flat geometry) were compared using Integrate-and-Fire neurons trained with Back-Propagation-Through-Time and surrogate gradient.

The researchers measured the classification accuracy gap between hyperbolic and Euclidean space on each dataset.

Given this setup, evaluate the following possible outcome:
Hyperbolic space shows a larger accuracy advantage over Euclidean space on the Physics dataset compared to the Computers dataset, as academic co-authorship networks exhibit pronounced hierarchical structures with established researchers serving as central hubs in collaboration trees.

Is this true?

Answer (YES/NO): NO